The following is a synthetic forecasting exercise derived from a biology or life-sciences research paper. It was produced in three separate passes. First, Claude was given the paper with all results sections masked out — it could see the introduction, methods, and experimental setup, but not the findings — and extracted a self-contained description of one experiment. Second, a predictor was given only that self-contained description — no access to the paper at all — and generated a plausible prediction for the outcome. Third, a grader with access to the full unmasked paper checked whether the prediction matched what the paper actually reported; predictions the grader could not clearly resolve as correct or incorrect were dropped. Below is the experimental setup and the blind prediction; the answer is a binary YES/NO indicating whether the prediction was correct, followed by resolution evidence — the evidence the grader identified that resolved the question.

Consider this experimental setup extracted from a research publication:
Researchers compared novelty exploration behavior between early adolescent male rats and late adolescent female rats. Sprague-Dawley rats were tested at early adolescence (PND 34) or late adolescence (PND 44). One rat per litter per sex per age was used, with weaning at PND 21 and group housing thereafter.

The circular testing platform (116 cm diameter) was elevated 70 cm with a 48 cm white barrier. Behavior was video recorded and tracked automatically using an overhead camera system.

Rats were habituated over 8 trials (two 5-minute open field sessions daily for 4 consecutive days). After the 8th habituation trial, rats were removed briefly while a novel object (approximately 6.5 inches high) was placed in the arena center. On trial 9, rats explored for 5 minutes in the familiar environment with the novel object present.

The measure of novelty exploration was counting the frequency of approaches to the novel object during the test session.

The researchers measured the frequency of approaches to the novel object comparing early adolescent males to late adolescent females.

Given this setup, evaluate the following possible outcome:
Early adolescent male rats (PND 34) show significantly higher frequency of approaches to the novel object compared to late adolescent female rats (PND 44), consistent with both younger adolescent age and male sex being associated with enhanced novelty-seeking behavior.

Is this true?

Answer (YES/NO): YES